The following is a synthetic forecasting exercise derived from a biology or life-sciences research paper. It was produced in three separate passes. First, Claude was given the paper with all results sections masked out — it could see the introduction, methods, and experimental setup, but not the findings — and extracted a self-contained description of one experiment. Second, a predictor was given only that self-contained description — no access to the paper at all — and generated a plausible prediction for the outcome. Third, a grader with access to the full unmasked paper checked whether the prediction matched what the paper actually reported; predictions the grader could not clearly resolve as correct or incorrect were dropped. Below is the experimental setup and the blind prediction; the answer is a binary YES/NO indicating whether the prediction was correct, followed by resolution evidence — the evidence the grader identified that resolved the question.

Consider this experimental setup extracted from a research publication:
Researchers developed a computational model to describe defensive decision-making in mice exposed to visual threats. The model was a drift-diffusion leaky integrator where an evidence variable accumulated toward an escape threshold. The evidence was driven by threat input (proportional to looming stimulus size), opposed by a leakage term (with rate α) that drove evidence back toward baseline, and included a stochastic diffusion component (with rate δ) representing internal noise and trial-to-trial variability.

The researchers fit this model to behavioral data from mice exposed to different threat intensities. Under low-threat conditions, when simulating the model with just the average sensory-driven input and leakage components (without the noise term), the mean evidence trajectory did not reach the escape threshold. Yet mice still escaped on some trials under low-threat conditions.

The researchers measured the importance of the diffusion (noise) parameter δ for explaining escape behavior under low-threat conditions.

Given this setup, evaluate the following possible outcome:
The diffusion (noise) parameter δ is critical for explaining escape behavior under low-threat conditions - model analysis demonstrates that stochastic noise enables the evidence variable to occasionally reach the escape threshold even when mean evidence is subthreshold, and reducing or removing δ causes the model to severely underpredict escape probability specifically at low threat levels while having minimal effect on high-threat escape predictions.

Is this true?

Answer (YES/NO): YES